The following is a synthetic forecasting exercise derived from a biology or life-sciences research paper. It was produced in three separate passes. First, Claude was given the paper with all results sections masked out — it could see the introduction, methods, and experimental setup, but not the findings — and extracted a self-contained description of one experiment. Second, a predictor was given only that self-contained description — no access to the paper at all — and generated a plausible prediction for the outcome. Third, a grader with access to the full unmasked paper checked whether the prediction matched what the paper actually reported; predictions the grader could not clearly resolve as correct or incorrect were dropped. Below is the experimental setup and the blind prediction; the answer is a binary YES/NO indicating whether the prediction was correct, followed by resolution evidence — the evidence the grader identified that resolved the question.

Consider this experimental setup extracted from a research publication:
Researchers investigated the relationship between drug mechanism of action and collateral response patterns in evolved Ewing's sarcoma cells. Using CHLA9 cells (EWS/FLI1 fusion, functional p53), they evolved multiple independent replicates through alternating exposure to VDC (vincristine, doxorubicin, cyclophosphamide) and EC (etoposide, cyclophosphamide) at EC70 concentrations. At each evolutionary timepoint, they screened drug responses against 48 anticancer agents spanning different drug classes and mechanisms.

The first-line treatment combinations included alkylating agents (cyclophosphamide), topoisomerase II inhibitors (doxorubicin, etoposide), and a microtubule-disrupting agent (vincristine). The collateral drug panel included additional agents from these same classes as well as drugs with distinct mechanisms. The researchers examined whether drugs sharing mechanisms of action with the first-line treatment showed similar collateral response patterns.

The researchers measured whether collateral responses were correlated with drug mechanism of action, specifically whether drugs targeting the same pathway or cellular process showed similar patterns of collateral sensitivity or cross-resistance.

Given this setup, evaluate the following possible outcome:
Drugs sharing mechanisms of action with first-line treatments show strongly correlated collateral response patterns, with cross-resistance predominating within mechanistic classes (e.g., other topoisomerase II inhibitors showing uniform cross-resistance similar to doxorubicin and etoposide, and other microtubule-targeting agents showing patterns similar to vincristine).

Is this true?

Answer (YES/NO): NO